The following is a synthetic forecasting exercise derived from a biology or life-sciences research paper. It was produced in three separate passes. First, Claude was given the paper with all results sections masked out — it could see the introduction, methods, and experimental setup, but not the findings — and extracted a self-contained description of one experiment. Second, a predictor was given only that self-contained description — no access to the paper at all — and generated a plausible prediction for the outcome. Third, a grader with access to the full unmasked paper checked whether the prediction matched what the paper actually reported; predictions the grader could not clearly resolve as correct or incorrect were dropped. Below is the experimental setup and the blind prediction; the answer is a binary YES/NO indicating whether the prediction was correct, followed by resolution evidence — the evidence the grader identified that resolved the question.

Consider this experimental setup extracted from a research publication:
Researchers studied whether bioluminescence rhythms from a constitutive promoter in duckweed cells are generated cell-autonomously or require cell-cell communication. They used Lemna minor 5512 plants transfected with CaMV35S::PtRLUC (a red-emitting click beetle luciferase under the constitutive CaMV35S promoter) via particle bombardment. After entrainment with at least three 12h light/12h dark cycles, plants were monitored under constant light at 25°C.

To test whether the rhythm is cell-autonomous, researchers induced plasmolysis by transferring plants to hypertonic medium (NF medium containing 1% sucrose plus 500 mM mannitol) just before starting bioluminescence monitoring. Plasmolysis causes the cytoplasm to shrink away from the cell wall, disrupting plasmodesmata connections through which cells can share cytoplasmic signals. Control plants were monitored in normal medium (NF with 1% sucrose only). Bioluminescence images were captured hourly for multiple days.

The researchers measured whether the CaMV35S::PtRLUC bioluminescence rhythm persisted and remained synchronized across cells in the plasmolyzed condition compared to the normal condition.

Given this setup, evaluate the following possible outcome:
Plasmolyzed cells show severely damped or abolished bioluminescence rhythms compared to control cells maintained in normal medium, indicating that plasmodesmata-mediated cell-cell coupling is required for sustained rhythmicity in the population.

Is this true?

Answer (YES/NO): YES